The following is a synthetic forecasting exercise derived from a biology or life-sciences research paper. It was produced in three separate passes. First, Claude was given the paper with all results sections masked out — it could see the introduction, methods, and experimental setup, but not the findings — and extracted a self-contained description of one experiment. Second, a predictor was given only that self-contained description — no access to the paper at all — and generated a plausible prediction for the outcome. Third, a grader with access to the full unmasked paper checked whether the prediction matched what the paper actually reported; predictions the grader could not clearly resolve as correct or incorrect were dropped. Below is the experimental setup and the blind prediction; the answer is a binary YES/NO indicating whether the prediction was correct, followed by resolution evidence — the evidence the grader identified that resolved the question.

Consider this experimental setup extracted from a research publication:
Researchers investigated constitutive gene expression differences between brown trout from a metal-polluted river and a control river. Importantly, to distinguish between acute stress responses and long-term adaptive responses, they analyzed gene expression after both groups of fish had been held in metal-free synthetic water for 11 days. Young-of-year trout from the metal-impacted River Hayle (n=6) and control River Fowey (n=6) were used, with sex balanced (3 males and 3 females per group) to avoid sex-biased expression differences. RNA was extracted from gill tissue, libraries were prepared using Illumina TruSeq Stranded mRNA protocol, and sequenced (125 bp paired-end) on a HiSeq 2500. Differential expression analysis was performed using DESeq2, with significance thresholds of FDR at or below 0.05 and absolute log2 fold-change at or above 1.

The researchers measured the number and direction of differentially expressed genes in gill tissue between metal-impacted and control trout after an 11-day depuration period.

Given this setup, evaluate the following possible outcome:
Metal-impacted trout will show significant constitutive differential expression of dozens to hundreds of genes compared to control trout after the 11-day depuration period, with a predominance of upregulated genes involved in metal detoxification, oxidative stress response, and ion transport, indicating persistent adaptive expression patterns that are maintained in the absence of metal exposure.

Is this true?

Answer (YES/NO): NO